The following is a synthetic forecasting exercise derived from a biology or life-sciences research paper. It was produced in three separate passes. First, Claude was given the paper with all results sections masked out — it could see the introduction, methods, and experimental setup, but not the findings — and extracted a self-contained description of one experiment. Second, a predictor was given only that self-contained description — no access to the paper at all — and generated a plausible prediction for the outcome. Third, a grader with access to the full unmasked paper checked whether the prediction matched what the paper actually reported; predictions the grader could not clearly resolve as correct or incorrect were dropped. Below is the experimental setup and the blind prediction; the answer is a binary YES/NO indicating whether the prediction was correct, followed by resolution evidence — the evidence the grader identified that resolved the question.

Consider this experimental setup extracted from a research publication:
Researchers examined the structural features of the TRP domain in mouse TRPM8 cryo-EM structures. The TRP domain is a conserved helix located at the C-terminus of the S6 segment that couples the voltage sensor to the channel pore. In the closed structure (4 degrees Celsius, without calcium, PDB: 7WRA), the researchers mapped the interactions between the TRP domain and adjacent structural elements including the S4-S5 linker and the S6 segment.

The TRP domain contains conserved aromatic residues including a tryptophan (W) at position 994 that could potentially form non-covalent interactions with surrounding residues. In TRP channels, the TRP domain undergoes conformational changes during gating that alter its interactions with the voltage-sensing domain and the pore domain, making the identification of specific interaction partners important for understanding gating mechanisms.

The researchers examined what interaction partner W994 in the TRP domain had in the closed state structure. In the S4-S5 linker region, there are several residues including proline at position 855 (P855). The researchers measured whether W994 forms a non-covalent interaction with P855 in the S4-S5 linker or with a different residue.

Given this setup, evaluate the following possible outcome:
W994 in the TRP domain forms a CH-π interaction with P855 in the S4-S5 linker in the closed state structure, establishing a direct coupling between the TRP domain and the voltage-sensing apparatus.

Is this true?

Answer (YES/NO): YES